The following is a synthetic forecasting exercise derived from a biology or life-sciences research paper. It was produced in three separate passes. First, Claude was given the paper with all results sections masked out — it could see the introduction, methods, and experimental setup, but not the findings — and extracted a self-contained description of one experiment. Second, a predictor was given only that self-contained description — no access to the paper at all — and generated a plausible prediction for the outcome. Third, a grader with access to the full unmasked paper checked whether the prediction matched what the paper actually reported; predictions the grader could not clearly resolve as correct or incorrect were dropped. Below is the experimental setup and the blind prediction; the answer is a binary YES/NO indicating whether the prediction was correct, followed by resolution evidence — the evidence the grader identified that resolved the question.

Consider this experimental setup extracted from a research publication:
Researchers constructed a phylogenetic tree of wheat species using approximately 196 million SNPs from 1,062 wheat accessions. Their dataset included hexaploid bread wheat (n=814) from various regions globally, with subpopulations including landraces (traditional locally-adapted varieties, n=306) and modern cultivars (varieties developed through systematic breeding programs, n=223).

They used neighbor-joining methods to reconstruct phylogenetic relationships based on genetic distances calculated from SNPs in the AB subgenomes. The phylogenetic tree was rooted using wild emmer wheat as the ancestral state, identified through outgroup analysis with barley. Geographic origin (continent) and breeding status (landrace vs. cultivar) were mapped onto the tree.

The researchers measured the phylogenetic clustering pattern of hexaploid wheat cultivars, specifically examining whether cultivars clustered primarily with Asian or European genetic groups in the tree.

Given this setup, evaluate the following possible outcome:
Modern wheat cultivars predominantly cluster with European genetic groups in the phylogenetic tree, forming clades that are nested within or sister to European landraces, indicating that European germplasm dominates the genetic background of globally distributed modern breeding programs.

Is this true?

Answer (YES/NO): YES